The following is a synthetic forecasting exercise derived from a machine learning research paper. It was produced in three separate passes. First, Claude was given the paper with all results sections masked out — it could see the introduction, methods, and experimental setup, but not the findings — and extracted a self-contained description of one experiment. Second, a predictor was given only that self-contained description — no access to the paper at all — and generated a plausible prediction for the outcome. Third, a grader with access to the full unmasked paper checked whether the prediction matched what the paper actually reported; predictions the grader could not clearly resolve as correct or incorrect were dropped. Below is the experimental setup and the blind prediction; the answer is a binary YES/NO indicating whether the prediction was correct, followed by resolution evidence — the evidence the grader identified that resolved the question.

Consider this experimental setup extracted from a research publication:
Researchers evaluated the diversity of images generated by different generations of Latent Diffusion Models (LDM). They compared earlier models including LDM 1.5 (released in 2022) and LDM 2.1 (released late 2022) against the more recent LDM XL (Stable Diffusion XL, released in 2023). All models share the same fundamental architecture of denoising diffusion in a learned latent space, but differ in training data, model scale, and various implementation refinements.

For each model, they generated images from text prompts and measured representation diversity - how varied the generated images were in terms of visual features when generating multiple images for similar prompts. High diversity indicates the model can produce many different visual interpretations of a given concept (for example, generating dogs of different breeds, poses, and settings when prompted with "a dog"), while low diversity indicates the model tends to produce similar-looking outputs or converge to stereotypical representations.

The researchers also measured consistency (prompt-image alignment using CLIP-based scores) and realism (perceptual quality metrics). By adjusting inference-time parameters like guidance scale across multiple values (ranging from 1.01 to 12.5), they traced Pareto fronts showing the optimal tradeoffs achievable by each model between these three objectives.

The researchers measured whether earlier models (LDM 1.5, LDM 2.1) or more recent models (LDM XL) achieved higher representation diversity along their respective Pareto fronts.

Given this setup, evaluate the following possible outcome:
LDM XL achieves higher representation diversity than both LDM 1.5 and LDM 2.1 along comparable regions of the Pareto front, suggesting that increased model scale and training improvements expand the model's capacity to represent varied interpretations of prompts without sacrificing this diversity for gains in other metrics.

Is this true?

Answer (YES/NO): NO